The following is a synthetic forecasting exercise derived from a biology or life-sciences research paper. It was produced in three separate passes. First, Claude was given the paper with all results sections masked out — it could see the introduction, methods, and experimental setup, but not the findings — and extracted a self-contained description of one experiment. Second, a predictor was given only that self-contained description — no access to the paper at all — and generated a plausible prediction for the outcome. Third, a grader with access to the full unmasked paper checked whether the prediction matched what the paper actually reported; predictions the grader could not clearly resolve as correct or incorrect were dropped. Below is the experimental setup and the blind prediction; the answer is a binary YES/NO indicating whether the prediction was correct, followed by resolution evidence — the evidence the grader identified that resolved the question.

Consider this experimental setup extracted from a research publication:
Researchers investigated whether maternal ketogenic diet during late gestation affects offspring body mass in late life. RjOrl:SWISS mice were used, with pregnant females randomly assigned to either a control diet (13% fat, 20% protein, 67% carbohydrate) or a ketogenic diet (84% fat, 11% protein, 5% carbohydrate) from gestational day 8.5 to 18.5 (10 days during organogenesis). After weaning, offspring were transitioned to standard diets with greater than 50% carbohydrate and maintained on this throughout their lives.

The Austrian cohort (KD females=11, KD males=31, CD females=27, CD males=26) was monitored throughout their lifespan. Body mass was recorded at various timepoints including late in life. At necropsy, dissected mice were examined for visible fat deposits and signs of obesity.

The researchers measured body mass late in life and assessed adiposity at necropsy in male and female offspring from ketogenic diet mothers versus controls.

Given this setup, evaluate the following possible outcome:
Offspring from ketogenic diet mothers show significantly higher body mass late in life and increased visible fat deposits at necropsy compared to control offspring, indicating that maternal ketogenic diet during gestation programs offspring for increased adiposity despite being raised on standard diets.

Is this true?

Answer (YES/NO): NO